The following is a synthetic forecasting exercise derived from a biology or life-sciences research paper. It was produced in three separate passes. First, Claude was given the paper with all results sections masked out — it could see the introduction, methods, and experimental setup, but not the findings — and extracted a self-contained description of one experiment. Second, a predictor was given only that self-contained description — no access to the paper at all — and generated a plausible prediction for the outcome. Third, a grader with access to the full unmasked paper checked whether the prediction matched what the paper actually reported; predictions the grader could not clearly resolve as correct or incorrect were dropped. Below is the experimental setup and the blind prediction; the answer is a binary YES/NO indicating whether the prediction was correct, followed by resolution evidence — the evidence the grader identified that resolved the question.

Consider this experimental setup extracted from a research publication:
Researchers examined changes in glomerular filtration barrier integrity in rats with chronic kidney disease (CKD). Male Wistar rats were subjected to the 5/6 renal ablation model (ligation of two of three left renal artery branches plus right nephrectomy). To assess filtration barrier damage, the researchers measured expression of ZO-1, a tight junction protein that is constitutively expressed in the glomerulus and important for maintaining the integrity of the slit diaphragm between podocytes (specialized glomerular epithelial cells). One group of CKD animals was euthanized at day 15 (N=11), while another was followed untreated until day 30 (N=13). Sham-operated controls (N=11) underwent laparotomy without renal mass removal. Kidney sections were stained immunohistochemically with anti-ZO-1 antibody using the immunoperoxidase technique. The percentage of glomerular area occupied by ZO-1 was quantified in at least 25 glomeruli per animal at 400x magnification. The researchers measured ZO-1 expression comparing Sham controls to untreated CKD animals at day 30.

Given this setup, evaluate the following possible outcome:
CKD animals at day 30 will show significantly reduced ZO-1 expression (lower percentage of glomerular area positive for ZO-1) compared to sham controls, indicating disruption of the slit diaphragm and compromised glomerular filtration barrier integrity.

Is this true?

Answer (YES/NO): YES